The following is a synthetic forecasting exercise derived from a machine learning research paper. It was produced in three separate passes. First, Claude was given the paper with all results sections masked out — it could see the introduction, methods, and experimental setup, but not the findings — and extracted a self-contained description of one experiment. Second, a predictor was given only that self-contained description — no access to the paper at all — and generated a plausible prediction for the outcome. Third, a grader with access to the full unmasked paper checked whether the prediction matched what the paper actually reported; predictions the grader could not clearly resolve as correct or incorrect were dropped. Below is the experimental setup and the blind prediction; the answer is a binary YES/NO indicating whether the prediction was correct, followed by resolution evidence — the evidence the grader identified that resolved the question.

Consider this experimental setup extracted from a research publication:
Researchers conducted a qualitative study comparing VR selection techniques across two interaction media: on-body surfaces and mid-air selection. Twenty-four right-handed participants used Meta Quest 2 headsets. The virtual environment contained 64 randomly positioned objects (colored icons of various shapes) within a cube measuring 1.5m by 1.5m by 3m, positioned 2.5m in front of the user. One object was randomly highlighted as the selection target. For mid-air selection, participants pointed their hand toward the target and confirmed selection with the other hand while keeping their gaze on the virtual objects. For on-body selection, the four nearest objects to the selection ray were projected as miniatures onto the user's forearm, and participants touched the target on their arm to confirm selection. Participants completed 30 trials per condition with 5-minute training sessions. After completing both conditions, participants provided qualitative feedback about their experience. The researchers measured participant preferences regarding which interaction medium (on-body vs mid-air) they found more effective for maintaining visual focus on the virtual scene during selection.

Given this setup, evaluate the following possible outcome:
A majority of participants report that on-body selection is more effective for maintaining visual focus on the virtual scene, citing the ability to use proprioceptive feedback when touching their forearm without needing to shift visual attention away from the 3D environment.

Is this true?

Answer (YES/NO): NO